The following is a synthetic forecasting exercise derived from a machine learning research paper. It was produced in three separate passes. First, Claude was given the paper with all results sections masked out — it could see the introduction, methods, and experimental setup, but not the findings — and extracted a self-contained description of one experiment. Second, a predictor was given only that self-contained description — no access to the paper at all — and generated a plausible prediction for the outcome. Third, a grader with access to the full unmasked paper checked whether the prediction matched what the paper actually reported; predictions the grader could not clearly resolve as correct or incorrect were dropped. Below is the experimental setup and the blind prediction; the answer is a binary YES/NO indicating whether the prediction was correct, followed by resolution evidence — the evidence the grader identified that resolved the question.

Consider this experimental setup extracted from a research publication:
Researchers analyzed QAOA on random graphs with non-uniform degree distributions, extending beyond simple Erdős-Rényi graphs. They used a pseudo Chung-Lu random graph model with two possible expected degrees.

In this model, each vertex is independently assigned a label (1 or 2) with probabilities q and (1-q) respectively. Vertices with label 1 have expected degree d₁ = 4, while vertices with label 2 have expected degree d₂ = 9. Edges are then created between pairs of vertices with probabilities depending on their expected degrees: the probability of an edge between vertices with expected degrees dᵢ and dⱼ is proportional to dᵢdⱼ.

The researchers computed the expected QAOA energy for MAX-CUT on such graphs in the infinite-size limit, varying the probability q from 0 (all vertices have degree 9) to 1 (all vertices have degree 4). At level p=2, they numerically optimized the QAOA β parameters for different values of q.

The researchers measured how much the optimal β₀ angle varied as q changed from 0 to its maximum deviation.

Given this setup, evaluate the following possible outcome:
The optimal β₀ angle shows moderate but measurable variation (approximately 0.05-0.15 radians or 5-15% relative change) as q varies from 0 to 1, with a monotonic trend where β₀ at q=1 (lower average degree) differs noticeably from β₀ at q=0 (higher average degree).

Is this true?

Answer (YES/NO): NO